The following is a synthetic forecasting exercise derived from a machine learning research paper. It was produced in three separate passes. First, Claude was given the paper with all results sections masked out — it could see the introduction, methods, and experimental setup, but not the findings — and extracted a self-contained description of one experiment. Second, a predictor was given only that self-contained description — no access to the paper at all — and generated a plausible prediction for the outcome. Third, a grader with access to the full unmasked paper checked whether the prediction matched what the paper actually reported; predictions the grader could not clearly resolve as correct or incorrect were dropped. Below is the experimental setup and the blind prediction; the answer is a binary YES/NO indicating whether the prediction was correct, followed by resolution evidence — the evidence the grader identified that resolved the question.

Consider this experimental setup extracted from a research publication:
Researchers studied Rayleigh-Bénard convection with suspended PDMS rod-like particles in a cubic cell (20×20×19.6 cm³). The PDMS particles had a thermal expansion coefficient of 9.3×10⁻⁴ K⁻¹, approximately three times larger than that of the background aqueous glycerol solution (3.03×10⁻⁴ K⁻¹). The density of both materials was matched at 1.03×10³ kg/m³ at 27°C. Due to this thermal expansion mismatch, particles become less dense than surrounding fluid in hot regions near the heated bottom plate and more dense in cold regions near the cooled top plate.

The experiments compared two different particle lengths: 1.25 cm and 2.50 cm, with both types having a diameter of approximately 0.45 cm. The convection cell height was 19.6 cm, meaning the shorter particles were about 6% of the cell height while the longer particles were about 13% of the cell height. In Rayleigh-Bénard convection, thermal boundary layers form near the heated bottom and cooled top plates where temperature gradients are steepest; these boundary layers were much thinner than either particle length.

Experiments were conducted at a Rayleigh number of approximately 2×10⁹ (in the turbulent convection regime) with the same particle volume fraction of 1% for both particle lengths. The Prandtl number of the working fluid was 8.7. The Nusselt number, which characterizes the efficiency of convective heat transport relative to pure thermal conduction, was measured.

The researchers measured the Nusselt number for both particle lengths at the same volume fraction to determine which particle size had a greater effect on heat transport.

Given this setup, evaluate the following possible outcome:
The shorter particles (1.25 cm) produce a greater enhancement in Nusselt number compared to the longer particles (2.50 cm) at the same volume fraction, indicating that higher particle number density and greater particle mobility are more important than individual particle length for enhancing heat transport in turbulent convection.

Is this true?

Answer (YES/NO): NO